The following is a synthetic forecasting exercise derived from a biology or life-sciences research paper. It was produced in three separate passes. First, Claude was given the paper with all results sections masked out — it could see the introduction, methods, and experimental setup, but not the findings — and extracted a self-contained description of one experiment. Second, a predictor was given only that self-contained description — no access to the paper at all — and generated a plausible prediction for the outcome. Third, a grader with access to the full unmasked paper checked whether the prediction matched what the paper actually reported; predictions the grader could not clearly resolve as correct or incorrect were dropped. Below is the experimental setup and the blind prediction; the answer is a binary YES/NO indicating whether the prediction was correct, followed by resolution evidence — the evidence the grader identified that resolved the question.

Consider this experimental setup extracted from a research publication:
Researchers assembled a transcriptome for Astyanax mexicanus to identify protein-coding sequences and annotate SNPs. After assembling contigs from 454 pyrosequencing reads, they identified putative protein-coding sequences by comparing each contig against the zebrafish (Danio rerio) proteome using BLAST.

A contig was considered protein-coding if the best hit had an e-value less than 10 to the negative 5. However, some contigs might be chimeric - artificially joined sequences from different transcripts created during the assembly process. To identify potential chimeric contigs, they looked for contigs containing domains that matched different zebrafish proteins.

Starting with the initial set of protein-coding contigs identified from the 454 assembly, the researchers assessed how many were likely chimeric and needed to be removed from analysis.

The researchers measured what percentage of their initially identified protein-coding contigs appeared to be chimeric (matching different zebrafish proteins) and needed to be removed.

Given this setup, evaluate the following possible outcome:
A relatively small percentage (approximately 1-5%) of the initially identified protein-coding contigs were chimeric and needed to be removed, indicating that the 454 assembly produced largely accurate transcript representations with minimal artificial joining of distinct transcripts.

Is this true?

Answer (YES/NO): YES